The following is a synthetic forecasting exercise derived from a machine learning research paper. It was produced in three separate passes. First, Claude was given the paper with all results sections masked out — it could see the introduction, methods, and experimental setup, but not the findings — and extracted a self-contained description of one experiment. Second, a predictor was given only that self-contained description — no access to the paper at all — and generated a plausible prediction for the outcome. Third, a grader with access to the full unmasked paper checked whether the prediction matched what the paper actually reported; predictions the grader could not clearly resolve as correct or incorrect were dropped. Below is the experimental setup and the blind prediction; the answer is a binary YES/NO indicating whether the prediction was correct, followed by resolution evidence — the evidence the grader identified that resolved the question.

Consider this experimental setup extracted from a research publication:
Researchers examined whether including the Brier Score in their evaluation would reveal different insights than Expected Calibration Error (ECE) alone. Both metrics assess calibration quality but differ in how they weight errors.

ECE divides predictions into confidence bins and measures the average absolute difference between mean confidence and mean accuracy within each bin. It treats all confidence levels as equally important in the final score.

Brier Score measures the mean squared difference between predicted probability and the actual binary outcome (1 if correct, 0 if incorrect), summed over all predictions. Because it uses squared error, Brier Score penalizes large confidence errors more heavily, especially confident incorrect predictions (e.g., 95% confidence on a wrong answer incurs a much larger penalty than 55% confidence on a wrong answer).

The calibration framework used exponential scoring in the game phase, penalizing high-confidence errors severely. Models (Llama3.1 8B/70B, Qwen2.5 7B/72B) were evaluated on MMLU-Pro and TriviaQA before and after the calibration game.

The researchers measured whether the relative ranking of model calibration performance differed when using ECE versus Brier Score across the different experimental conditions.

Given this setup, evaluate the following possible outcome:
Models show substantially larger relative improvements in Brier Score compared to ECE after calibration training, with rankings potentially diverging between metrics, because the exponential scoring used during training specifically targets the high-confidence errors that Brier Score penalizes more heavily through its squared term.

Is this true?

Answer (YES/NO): NO